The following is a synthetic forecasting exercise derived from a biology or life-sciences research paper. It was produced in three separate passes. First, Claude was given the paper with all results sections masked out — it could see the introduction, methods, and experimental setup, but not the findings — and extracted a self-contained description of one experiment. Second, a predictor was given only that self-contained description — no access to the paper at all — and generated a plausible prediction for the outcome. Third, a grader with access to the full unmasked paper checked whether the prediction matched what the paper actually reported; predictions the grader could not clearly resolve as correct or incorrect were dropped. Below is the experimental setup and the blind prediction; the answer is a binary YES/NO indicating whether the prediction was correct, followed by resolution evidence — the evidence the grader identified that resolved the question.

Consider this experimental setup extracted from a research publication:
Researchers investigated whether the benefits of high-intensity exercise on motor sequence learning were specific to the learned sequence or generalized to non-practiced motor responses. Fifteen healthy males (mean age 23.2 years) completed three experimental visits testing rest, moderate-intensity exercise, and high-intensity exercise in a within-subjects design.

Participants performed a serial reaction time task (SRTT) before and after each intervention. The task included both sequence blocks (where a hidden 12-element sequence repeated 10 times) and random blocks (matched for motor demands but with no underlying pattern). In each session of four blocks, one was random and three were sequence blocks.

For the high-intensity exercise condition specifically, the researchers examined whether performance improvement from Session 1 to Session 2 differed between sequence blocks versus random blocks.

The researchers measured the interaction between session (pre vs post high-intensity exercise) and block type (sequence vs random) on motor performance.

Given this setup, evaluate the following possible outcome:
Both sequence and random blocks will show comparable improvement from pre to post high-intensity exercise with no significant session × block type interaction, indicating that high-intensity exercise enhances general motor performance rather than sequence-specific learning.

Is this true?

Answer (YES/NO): NO